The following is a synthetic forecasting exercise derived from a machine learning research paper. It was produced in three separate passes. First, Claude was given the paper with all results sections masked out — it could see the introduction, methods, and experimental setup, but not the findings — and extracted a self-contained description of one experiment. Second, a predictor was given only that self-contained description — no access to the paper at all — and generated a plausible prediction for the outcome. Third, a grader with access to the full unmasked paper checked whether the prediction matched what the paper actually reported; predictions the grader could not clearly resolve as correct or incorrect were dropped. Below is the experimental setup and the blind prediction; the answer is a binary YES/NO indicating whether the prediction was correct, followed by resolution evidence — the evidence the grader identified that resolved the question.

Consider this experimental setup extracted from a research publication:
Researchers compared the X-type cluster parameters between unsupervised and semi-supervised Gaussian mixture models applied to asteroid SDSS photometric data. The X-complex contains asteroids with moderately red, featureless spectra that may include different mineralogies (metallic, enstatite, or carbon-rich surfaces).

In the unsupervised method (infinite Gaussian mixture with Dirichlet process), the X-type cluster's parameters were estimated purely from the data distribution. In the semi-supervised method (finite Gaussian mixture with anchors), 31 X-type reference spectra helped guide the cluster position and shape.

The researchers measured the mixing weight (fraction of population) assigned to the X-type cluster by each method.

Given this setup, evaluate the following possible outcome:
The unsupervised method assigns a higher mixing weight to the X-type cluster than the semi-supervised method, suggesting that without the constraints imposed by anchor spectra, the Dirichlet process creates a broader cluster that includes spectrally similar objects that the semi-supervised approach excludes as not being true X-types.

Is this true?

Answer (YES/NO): NO